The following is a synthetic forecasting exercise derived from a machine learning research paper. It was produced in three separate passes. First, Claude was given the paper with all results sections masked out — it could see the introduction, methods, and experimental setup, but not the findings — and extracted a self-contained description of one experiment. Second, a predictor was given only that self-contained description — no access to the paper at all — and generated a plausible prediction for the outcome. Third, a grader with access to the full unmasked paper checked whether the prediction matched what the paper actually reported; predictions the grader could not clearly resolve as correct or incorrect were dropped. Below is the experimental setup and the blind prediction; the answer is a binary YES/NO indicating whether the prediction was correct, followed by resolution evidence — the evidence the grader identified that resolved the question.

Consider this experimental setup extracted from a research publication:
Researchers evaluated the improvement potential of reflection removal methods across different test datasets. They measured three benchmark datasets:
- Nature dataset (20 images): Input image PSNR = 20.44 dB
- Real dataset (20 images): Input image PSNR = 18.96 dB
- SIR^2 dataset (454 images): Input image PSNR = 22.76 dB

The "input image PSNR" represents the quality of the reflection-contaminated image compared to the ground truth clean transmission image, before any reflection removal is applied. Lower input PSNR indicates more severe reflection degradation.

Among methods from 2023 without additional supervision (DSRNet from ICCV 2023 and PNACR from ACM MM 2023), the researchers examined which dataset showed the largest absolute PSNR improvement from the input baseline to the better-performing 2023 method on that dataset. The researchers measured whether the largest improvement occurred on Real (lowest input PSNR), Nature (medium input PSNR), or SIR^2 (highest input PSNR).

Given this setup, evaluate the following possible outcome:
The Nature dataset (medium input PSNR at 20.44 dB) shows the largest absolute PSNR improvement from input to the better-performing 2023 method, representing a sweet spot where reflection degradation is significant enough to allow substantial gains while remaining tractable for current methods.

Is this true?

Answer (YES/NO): NO